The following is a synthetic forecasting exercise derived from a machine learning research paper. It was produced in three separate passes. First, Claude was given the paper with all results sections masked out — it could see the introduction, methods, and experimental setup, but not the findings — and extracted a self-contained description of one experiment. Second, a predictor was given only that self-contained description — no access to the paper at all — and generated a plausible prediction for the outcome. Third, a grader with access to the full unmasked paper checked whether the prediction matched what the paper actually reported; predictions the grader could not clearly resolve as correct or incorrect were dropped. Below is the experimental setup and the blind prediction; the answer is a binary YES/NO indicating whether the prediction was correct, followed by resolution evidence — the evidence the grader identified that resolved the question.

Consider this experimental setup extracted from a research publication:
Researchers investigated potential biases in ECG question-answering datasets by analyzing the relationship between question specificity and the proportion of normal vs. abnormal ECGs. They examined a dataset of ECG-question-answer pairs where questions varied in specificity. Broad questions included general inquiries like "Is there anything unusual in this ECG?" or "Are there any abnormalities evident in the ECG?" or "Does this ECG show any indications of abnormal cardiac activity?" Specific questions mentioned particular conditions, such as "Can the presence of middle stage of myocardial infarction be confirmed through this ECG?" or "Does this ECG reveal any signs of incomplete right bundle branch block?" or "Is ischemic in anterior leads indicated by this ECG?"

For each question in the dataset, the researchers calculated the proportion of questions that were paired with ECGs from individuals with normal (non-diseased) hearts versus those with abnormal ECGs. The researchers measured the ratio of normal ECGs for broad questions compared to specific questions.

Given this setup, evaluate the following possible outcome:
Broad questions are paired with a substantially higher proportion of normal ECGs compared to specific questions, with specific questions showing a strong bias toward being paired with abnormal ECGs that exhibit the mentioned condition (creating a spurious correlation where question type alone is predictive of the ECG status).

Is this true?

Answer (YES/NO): YES